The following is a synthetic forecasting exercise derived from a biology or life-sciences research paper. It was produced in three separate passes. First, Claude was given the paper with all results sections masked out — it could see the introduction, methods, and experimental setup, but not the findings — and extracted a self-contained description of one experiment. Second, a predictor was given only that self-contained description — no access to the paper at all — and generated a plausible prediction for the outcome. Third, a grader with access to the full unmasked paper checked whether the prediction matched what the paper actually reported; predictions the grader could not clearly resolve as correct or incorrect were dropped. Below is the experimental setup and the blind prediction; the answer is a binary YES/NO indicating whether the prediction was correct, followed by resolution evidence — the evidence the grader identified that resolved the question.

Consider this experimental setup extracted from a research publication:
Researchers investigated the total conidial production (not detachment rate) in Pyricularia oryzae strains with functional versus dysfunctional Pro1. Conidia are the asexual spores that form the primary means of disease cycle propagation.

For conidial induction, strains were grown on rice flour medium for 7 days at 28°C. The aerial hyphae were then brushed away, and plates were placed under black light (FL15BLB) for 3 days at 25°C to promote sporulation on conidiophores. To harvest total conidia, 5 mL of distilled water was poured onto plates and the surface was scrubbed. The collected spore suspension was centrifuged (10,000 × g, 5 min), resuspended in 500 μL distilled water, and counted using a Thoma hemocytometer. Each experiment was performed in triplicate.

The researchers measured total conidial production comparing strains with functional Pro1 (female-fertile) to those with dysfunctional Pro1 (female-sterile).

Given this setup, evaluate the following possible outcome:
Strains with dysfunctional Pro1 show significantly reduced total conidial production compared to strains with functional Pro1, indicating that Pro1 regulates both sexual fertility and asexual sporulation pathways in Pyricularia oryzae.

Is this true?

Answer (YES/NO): NO